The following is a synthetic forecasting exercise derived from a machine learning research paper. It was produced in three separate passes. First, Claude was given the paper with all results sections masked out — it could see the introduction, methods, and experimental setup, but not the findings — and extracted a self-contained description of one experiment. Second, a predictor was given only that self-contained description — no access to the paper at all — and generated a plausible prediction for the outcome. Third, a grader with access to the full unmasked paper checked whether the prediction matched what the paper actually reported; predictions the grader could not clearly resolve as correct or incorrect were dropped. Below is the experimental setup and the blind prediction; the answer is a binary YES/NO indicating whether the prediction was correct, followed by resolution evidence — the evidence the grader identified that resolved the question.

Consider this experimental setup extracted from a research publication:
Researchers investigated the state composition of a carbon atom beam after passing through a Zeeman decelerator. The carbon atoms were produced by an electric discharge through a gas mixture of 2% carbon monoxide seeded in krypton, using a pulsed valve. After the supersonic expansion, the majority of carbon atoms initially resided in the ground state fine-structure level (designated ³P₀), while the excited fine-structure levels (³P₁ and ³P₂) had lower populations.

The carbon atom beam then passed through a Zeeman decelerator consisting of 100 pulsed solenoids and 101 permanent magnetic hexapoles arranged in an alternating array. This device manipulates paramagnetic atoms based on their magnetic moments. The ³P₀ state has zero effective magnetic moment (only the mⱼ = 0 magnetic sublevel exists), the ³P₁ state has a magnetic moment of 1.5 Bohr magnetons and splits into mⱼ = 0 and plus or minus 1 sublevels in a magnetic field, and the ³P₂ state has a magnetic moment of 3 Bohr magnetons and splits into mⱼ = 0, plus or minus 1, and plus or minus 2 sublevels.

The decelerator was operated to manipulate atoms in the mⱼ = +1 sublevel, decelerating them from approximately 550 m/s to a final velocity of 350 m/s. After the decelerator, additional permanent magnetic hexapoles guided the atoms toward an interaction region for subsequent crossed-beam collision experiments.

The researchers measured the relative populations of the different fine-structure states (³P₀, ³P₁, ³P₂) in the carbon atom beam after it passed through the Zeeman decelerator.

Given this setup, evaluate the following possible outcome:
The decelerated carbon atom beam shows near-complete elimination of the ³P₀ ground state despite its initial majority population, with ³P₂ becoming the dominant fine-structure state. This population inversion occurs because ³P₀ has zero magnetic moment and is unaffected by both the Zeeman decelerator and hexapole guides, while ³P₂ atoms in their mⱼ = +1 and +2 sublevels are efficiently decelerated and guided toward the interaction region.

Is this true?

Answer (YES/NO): NO